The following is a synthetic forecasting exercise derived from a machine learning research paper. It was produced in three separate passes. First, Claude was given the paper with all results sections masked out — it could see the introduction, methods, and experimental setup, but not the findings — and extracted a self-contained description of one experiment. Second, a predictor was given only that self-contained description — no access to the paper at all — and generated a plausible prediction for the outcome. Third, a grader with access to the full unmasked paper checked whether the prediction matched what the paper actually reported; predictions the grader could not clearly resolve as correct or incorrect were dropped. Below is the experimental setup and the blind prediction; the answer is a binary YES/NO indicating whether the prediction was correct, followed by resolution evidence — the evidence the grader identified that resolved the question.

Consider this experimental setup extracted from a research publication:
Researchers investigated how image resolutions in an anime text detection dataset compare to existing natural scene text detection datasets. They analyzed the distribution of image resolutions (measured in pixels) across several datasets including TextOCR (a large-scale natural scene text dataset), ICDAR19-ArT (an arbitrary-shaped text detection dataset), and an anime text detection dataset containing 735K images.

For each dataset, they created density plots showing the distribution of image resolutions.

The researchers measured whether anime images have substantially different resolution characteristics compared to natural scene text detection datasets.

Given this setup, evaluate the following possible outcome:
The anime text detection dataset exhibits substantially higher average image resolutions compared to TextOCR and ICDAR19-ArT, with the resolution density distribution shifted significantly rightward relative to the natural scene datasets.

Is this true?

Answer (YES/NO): NO